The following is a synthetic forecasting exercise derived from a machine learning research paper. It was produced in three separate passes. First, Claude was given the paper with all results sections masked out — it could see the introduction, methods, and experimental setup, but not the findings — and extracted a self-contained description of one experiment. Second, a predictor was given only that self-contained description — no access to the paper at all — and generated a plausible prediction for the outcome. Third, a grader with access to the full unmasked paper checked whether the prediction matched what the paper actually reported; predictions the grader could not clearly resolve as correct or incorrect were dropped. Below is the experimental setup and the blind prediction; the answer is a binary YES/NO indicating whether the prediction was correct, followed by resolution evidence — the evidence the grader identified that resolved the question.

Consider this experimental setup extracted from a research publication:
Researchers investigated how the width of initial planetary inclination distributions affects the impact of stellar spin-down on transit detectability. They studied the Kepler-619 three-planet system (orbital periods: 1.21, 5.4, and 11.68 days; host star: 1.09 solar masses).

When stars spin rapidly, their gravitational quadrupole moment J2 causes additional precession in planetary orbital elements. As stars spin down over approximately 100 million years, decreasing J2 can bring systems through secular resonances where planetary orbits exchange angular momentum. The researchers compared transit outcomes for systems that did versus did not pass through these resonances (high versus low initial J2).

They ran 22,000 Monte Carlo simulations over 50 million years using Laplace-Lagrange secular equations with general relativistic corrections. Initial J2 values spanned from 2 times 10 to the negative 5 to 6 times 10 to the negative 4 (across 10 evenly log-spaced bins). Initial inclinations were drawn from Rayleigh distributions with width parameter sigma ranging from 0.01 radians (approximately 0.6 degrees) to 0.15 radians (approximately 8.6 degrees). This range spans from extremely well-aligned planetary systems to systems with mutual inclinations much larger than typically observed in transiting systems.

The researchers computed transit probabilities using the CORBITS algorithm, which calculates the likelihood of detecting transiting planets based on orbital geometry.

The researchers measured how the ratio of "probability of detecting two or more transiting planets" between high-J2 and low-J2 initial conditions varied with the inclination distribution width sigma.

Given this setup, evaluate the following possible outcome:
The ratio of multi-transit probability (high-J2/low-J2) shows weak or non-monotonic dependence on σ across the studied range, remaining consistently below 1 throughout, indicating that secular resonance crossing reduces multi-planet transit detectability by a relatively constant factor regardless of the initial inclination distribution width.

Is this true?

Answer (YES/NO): NO